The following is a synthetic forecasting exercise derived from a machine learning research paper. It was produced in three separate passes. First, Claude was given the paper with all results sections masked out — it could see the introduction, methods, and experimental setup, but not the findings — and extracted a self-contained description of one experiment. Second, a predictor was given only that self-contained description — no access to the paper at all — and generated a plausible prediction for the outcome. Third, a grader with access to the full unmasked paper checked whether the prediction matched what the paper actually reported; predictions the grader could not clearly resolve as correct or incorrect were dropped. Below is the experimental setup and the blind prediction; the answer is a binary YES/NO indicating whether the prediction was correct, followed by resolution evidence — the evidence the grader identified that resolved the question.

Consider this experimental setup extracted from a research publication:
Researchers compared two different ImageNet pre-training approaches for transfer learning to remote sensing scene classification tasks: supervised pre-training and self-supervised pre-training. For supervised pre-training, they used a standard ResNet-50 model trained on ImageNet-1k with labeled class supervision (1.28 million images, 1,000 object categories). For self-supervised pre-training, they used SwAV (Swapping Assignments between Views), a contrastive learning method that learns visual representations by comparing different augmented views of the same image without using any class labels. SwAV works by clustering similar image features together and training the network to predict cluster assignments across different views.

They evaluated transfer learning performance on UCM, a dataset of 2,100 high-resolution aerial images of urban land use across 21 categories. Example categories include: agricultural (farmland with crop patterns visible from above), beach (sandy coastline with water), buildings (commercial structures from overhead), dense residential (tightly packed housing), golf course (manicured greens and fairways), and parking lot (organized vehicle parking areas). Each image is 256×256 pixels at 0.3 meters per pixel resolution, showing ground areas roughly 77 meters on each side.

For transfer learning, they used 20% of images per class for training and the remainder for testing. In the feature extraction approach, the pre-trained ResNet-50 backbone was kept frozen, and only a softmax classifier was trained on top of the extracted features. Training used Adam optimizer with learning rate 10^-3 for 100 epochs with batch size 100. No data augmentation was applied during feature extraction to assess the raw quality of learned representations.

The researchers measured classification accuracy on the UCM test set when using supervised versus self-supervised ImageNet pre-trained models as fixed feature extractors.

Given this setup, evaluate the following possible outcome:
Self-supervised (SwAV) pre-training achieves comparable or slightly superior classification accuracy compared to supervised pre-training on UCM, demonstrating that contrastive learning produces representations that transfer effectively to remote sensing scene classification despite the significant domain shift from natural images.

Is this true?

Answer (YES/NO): YES